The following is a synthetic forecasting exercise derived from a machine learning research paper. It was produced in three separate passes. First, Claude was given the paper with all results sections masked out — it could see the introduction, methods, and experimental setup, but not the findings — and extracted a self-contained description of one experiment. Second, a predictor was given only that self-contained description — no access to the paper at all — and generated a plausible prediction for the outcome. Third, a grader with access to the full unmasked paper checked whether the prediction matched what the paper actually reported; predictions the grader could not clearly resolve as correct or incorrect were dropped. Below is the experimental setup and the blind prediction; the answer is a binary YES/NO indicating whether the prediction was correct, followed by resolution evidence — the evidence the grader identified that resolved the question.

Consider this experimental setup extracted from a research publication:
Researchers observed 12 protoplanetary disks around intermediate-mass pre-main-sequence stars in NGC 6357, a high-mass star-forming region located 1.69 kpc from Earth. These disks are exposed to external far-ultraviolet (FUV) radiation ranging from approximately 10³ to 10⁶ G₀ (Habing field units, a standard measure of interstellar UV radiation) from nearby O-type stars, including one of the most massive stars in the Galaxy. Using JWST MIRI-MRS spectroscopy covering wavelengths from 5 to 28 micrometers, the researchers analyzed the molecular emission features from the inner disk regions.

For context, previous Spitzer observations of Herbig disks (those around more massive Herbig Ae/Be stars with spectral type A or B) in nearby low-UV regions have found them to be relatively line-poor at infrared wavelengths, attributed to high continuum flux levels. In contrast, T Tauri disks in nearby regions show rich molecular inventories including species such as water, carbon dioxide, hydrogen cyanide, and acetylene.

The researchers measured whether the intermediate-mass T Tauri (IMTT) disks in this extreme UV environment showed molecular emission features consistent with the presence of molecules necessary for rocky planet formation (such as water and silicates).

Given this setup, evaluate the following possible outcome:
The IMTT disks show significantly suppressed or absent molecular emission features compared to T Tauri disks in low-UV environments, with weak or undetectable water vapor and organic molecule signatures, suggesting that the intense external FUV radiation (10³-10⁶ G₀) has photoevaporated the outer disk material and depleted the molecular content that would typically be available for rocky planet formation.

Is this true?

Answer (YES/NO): NO